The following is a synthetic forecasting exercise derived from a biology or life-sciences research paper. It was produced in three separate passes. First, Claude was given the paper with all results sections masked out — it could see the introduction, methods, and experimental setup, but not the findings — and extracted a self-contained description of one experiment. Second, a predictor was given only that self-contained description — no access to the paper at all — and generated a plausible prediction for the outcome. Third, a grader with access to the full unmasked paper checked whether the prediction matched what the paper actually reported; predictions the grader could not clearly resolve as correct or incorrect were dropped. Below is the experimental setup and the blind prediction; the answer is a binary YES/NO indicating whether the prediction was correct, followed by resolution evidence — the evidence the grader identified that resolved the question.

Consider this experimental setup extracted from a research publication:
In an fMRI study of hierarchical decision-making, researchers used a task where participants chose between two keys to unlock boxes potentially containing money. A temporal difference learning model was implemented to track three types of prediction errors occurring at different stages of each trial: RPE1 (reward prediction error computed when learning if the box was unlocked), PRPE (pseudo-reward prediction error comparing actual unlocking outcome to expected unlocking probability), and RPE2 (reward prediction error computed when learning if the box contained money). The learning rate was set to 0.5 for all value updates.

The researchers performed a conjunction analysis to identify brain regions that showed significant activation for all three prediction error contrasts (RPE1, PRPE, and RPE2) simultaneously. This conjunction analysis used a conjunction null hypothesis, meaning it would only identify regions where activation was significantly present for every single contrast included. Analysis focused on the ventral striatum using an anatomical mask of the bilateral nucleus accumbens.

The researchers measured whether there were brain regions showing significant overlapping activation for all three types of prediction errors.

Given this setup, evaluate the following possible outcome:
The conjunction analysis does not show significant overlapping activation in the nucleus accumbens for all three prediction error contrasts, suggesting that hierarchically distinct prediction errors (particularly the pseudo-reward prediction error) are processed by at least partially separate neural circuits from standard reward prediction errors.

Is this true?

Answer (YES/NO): NO